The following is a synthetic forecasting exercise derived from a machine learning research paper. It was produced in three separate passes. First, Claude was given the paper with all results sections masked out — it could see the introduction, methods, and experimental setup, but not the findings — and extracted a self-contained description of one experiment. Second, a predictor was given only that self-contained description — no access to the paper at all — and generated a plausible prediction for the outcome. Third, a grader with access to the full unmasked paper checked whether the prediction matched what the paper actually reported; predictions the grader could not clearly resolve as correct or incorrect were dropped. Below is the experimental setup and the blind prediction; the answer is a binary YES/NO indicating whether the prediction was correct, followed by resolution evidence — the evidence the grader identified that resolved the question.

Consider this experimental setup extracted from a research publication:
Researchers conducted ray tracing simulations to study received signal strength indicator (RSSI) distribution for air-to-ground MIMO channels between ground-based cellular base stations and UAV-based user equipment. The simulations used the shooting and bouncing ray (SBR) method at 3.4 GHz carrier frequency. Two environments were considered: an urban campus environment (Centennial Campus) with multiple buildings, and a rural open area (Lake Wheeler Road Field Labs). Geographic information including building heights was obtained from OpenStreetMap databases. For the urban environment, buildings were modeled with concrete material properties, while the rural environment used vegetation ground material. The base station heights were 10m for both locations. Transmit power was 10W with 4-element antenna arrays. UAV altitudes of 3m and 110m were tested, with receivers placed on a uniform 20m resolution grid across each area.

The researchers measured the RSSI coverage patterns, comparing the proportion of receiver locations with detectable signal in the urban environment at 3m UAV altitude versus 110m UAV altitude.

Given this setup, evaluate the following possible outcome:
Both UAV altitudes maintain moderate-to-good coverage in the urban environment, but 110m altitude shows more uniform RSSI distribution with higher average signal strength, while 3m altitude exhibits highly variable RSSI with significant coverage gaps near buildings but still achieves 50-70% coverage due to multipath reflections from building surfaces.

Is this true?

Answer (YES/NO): NO